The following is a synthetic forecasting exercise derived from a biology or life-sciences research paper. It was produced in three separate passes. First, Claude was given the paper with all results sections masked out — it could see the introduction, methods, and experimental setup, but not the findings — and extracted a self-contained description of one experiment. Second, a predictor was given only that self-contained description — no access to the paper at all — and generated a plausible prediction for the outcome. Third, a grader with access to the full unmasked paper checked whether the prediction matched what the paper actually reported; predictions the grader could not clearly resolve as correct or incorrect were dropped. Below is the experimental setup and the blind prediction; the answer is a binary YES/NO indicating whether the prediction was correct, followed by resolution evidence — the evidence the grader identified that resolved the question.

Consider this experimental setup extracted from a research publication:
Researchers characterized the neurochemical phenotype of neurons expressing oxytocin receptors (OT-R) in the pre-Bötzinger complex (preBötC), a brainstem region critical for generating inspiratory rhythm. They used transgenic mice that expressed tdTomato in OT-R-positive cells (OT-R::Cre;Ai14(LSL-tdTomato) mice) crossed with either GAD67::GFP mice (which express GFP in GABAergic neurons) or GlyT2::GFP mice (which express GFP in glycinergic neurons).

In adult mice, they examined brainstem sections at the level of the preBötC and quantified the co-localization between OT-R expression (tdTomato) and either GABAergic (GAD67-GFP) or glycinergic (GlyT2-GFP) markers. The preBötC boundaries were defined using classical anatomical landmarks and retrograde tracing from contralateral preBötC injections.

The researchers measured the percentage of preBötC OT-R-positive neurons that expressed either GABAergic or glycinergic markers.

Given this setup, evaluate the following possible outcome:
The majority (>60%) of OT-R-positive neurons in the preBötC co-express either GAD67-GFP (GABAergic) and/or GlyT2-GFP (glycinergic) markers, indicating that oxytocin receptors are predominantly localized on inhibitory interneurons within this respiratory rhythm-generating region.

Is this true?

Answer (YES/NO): YES